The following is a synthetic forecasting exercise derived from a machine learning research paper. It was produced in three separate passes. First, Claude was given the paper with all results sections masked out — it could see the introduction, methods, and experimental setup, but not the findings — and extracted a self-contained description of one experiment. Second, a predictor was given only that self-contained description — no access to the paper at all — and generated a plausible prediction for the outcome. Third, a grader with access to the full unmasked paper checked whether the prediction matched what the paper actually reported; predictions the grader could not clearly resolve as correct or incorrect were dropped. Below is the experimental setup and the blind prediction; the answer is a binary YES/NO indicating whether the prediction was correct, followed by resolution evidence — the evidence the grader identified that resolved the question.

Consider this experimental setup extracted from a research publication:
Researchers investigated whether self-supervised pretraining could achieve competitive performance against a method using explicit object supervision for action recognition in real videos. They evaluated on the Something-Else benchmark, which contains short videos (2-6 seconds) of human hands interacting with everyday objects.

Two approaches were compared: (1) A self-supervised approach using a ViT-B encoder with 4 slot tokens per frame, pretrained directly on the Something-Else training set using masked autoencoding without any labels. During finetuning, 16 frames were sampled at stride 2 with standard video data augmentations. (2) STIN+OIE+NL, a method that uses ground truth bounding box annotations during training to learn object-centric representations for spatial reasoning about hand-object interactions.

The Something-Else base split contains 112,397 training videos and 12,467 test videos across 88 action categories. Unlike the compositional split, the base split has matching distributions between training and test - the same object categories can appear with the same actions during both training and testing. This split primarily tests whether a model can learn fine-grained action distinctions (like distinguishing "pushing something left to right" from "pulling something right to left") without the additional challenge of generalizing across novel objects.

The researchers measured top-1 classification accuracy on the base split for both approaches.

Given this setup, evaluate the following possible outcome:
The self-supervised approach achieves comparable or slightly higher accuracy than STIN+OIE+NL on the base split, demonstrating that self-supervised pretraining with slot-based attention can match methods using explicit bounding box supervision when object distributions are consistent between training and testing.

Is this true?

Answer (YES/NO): YES